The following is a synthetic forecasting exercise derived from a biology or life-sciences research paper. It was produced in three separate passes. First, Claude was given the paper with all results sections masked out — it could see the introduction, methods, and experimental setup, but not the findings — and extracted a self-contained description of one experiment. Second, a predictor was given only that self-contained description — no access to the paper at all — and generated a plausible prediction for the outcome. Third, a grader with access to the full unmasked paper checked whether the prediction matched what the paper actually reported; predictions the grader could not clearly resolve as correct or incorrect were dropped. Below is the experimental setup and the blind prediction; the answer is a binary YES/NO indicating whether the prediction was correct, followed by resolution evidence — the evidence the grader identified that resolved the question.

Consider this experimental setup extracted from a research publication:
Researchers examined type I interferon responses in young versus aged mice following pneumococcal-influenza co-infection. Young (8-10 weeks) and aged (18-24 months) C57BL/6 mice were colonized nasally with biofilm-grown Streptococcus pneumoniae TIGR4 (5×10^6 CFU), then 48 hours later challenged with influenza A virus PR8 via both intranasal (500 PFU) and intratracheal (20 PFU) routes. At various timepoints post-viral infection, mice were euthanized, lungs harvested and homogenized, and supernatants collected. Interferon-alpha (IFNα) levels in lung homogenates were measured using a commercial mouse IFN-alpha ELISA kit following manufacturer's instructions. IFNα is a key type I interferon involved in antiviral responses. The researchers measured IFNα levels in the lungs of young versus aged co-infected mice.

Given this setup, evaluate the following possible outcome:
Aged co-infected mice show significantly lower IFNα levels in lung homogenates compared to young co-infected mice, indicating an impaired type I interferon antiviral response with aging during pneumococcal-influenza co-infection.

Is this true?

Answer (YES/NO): YES